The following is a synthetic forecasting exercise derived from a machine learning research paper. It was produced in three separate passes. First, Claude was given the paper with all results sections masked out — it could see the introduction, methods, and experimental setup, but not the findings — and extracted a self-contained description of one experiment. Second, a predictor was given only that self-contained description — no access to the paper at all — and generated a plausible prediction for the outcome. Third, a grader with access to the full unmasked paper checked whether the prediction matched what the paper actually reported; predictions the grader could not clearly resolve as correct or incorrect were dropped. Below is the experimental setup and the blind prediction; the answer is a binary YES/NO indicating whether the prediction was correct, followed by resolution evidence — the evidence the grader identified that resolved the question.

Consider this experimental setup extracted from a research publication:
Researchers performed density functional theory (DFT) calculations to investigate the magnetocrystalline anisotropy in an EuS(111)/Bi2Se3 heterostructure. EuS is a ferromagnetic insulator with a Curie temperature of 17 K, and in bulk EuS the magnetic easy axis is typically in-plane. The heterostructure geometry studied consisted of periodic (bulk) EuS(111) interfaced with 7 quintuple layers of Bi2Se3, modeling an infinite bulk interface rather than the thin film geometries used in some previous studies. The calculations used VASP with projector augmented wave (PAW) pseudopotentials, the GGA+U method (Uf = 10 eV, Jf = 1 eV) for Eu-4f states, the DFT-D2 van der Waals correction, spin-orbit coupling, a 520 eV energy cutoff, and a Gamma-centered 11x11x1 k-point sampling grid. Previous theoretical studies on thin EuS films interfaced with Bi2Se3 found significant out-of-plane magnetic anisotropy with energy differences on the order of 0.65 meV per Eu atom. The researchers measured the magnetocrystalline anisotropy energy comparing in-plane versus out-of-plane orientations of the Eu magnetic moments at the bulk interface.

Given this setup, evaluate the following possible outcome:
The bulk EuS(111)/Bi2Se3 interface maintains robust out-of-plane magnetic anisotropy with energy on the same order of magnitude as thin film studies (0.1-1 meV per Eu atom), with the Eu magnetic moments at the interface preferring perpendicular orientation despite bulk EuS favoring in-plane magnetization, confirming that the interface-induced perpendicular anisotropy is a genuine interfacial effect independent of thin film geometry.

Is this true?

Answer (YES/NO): NO